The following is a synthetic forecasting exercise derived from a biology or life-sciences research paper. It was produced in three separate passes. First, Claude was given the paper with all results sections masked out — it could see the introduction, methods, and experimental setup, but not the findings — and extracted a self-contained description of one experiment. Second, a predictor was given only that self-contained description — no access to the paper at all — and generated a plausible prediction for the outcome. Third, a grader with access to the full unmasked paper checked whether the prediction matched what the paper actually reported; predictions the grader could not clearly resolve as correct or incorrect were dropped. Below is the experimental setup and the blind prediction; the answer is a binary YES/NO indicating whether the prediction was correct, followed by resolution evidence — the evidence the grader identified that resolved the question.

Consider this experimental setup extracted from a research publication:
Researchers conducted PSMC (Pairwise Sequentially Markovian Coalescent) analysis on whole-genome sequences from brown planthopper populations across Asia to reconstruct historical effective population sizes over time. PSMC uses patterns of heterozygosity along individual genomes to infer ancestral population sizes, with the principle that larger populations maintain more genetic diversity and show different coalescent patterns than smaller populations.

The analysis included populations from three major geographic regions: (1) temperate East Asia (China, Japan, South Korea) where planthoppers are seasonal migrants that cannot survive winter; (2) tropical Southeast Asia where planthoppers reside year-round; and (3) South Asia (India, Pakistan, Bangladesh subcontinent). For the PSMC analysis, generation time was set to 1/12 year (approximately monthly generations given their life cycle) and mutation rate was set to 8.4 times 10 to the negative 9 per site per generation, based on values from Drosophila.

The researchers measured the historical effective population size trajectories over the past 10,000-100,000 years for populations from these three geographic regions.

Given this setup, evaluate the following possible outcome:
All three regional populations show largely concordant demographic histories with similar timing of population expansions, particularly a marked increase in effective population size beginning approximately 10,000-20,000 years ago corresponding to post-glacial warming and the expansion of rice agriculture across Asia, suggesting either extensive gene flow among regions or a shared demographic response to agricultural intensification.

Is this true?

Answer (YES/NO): NO